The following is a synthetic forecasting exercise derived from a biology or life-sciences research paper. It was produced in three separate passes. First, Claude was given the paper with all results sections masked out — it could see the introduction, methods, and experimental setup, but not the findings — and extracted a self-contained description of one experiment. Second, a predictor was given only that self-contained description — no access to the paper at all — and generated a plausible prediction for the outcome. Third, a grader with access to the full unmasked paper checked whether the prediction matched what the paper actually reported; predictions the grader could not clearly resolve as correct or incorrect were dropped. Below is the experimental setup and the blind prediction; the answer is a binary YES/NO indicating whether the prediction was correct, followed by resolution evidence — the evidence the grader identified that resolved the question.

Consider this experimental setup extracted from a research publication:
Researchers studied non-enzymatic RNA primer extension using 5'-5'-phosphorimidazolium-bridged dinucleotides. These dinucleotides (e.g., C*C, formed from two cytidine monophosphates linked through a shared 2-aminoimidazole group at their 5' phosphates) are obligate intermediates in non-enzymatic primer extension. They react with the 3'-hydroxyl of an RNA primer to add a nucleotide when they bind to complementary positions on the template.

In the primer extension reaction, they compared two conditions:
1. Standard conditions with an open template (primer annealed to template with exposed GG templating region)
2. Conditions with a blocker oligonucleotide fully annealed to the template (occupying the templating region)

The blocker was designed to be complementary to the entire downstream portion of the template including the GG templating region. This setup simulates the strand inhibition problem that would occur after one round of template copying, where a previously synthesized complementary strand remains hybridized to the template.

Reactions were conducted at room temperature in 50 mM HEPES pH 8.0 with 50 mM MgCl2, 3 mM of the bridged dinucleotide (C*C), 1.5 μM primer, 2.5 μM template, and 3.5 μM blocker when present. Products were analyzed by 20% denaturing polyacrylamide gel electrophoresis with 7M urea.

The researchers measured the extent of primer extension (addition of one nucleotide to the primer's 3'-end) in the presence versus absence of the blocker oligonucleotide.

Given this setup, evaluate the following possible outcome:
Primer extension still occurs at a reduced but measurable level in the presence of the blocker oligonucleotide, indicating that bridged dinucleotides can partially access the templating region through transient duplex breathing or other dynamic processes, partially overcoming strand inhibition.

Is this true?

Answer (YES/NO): NO